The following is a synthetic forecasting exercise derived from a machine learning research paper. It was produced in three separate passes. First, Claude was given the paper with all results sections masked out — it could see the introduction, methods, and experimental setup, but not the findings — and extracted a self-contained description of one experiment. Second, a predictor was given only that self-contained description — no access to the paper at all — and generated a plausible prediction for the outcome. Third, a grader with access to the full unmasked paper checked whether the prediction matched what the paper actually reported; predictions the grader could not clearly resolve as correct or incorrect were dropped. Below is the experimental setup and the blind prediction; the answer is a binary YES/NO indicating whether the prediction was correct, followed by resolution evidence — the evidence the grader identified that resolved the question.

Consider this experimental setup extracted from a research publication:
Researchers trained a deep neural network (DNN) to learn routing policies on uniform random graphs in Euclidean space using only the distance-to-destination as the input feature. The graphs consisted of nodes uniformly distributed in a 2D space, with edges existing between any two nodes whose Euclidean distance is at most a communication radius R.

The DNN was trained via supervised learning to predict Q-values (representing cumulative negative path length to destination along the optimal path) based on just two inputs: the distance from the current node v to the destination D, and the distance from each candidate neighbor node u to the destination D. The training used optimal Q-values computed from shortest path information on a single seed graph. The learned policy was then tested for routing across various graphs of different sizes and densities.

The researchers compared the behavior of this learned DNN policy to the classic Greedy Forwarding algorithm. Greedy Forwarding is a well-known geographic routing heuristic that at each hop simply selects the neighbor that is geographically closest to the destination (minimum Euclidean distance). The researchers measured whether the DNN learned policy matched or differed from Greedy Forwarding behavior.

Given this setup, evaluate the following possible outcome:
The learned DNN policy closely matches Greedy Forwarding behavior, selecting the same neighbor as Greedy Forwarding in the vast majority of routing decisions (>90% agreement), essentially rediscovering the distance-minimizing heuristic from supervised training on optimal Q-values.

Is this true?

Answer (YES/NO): YES